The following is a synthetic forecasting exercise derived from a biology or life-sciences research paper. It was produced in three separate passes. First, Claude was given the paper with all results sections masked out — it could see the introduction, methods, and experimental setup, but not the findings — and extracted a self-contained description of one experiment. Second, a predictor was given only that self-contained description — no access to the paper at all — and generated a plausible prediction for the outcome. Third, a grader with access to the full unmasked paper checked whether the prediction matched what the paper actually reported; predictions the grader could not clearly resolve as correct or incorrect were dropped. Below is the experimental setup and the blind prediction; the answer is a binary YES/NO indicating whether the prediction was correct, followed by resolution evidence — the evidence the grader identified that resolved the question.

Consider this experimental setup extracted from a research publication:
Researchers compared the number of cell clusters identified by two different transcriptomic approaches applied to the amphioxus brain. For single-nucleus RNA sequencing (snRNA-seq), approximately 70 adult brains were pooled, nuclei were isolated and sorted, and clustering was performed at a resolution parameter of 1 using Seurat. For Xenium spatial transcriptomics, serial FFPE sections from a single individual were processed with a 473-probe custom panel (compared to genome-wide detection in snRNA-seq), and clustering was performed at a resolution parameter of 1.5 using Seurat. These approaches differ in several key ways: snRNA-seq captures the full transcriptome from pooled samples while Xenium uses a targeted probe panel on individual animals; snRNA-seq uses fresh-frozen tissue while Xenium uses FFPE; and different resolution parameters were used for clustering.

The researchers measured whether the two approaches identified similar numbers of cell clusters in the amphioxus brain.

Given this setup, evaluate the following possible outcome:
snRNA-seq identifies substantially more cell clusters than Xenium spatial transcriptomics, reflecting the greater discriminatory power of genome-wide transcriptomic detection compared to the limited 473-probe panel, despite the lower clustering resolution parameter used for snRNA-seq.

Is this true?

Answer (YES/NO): NO